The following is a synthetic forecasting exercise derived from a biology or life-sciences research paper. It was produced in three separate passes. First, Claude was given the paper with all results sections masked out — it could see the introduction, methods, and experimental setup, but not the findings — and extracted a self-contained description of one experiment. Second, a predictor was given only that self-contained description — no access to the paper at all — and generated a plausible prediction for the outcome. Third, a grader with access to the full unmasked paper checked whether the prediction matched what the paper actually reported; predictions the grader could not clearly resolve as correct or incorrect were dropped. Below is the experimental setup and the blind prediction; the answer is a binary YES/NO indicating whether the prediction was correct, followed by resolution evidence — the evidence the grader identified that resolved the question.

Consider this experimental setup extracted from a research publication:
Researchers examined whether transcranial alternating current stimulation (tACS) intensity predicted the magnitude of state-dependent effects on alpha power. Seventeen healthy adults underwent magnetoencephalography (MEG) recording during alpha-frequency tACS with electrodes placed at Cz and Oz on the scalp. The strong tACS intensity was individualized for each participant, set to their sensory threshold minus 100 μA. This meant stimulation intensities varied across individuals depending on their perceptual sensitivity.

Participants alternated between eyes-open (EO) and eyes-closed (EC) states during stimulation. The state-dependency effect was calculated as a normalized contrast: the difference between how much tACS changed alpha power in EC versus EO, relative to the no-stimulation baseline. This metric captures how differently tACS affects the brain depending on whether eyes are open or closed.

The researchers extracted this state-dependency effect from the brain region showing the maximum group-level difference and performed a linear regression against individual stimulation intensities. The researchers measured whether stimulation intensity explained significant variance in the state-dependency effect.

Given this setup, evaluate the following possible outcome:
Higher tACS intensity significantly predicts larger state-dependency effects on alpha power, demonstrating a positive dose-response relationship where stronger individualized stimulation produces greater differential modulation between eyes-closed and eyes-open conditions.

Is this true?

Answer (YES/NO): YES